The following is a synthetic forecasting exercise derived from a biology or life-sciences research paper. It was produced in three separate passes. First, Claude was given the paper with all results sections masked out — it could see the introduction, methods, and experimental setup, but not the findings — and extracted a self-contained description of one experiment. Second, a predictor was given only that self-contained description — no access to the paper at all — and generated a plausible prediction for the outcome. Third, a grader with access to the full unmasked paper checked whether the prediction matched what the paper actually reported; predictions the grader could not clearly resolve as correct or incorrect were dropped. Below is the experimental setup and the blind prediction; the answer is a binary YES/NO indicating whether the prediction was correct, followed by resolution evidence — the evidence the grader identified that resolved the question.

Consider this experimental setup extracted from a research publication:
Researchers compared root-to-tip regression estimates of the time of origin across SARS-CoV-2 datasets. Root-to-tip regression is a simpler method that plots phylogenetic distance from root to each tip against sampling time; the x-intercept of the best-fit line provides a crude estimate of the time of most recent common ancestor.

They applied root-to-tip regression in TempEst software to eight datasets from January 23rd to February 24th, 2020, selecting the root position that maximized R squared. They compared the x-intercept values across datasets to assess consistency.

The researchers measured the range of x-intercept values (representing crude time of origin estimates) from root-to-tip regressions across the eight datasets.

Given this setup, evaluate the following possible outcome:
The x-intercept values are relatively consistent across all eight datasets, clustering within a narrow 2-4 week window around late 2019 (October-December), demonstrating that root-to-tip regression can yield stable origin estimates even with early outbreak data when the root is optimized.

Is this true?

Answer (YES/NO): YES